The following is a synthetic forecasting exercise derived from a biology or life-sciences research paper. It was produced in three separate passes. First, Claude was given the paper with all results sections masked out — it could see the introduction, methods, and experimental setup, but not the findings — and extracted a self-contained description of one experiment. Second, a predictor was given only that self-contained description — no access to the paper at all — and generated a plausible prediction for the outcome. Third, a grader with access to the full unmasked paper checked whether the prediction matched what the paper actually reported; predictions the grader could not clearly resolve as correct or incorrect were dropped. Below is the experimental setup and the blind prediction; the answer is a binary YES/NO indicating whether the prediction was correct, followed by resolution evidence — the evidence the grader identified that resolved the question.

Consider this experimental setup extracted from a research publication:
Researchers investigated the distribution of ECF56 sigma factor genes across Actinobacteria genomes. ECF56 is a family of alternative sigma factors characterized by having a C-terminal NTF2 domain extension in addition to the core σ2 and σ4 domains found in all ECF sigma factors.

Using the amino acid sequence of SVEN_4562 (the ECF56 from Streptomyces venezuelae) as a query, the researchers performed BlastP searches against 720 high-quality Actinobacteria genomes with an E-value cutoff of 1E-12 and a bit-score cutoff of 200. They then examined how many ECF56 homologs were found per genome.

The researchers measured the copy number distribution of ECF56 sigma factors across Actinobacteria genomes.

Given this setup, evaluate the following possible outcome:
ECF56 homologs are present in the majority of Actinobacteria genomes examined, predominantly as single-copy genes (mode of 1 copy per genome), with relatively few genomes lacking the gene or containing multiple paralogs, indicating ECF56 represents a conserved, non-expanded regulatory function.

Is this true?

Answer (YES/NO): NO